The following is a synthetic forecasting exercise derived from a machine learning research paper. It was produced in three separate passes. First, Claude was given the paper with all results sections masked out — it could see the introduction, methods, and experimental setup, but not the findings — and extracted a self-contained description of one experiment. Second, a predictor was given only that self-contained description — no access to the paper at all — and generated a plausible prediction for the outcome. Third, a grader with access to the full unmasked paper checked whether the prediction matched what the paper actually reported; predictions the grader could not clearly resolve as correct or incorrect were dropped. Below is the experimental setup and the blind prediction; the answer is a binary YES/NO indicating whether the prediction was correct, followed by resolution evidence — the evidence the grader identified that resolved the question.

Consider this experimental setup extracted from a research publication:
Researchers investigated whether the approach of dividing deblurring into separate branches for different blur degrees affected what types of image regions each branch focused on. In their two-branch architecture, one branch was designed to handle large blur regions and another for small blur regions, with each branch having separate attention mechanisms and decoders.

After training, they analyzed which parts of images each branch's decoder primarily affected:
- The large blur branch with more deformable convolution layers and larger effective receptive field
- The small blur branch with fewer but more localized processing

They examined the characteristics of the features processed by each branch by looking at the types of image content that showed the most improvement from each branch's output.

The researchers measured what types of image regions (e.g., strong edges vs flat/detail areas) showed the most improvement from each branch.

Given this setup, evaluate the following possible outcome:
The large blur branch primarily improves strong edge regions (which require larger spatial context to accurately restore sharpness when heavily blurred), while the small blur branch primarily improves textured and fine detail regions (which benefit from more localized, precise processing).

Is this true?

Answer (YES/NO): NO